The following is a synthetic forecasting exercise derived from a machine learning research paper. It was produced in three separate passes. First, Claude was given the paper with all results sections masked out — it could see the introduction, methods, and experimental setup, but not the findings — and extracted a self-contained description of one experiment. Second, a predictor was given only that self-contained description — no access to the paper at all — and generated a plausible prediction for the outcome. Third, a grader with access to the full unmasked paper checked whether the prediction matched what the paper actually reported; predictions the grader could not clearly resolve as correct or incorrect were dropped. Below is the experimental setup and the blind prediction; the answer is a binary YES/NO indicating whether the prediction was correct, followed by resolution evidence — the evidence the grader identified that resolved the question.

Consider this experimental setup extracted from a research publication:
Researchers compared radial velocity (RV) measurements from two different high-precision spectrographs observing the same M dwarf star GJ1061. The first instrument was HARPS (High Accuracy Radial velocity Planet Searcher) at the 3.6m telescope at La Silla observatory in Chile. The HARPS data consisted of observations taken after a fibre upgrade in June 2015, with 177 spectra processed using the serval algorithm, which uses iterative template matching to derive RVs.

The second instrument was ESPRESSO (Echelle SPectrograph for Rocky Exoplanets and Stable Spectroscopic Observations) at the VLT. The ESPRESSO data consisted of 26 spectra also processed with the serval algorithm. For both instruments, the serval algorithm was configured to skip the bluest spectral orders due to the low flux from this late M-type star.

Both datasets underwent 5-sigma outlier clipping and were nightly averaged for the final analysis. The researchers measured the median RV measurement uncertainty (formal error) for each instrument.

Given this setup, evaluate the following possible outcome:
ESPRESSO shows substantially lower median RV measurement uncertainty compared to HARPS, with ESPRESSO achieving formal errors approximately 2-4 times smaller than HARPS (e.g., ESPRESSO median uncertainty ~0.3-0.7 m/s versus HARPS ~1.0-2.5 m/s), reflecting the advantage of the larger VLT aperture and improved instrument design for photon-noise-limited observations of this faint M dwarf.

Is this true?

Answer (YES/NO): NO